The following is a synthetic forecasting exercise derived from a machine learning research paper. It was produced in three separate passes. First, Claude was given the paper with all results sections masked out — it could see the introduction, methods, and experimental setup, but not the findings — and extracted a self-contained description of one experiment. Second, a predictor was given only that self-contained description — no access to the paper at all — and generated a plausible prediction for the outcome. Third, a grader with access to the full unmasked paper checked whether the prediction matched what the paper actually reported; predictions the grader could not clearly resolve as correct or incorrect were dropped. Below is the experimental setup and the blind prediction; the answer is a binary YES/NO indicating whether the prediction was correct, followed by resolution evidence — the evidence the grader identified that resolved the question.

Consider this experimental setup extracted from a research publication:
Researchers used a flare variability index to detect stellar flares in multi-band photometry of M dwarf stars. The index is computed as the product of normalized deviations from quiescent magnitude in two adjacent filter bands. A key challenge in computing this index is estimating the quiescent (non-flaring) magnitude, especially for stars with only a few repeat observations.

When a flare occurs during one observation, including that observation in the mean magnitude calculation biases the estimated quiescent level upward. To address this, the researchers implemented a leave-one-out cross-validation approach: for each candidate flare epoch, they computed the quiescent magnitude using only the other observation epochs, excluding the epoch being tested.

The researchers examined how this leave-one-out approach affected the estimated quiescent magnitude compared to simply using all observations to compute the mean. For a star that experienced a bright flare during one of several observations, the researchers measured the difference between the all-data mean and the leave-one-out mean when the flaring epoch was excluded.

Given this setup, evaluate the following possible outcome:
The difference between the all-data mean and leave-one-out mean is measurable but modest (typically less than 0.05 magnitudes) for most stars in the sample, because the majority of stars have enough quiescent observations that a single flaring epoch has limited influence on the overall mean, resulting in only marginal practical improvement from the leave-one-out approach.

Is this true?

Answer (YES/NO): NO